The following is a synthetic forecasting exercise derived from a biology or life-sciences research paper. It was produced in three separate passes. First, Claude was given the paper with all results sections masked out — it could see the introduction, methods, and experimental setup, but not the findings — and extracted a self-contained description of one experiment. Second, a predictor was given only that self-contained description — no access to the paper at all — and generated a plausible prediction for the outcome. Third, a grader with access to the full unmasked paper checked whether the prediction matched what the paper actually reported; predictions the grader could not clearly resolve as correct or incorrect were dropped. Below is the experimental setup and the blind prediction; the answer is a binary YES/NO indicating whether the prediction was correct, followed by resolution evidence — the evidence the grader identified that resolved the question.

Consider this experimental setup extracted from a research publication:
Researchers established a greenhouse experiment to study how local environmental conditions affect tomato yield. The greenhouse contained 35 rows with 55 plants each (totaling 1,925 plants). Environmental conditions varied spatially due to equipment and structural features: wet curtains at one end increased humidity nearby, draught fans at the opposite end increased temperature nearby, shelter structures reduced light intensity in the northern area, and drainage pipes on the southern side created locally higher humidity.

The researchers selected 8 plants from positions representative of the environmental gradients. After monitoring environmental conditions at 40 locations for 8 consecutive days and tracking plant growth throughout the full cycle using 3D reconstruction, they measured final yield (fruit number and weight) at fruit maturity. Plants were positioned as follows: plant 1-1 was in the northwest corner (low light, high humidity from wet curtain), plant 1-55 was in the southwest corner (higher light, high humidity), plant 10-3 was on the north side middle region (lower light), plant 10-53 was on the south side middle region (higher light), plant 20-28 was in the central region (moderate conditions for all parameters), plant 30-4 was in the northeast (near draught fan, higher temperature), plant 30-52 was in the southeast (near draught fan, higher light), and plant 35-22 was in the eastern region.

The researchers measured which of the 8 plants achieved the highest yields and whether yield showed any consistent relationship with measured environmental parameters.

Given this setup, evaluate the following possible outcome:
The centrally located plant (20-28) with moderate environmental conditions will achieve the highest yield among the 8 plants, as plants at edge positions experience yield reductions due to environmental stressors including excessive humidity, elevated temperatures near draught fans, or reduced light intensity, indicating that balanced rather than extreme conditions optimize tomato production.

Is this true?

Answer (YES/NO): YES